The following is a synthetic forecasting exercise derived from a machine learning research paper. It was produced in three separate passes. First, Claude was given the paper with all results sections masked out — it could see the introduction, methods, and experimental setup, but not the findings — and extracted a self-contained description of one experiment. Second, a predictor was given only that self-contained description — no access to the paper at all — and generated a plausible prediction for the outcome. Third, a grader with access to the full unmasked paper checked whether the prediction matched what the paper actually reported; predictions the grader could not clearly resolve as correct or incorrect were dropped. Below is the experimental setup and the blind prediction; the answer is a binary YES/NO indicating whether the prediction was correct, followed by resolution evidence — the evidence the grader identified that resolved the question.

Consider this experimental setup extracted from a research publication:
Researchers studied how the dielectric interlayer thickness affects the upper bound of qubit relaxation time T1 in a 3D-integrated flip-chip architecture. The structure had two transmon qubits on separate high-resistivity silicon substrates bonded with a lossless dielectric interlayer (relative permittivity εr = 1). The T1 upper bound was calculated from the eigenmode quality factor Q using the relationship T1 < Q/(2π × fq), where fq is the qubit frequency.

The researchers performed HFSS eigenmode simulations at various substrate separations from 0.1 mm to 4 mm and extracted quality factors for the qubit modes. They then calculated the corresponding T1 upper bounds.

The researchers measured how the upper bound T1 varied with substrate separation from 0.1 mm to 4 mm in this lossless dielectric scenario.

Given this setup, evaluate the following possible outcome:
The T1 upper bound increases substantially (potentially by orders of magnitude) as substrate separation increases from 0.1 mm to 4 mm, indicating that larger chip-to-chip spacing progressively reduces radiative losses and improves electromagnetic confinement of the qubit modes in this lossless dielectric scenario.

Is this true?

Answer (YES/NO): NO